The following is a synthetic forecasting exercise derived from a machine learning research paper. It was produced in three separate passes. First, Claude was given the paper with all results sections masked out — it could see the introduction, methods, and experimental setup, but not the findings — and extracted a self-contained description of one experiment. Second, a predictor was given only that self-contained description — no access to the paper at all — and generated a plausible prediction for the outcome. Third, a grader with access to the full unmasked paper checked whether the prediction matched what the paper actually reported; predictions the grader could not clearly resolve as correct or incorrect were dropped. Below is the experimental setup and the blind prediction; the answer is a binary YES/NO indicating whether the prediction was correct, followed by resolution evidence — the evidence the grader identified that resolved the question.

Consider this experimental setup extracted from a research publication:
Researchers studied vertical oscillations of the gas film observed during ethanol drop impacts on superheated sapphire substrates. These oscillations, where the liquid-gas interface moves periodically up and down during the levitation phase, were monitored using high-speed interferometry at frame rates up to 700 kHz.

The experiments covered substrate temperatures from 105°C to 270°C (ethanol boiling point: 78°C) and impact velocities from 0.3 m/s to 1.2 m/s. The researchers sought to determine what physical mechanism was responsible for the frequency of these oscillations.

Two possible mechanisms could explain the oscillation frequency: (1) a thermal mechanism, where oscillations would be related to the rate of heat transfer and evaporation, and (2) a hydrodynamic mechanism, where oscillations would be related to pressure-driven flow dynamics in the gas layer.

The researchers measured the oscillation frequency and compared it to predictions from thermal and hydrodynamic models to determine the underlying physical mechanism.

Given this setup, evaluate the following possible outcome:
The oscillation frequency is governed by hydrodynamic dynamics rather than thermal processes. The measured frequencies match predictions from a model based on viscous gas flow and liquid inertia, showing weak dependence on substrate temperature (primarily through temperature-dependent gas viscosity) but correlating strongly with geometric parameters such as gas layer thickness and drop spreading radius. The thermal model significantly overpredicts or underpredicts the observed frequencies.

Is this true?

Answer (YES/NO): NO